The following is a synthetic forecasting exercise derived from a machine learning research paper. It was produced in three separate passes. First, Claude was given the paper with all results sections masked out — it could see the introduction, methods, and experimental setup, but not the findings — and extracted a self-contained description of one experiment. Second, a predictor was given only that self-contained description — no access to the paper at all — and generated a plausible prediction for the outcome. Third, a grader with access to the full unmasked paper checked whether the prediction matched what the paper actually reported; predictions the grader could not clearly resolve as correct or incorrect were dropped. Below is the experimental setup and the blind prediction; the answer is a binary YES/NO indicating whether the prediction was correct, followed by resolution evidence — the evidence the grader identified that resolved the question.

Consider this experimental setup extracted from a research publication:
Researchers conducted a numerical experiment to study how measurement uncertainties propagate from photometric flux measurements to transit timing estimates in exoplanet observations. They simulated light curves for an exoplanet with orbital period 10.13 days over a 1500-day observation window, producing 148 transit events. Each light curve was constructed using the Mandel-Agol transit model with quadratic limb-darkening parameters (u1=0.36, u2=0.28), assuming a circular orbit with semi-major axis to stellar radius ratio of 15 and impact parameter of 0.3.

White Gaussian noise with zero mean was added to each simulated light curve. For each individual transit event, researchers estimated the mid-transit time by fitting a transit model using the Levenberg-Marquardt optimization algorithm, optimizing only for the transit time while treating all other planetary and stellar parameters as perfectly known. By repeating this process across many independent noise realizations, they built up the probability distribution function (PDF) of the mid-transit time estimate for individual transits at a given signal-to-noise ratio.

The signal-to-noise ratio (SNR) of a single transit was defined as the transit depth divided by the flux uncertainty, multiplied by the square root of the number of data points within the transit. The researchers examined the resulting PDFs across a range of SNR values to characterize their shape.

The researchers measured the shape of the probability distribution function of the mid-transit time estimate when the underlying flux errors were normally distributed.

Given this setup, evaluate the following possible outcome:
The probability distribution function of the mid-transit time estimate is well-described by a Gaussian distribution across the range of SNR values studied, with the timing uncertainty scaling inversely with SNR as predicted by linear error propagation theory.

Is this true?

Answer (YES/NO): NO